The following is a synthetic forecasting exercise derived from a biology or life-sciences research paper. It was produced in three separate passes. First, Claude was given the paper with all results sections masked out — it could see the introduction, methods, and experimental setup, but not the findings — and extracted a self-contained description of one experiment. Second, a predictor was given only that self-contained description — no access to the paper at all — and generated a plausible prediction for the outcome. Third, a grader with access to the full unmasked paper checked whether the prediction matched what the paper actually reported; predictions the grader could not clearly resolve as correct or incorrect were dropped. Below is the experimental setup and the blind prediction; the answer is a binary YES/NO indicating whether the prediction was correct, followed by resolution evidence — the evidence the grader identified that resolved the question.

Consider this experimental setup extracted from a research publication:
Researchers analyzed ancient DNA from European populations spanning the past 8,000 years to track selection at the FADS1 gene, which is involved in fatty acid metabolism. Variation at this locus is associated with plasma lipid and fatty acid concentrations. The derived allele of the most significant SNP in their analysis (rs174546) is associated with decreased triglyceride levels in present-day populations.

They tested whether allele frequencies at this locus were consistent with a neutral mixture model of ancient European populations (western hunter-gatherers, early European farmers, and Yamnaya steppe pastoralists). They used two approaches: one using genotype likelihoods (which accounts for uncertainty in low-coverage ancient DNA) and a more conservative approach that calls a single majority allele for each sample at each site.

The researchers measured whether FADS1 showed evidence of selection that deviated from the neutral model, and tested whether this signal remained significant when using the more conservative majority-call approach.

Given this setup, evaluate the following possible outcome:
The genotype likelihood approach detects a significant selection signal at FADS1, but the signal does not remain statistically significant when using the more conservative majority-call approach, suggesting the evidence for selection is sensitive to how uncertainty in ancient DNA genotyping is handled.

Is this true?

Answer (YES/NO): YES